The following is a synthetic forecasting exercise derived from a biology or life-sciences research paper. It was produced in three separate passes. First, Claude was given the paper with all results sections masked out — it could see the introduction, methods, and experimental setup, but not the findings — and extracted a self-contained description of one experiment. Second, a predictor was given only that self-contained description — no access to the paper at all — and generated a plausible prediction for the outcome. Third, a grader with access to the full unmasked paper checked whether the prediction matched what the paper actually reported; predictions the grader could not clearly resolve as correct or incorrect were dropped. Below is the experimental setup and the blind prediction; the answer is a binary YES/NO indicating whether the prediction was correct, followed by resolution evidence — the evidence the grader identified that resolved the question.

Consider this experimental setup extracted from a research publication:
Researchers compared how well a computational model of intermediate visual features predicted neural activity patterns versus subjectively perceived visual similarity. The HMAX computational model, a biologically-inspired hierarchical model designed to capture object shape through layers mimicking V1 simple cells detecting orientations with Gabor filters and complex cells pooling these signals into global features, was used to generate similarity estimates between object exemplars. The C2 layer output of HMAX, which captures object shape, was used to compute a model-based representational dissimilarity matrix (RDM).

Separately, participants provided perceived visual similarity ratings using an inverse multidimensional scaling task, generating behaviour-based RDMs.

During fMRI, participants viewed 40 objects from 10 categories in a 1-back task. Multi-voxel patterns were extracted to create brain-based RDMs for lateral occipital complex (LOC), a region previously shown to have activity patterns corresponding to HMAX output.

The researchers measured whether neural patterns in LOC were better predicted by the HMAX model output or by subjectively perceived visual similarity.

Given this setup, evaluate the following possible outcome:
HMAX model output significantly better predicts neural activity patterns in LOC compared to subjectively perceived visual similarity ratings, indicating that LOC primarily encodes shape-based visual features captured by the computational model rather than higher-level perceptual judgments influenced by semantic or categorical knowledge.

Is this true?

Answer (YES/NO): NO